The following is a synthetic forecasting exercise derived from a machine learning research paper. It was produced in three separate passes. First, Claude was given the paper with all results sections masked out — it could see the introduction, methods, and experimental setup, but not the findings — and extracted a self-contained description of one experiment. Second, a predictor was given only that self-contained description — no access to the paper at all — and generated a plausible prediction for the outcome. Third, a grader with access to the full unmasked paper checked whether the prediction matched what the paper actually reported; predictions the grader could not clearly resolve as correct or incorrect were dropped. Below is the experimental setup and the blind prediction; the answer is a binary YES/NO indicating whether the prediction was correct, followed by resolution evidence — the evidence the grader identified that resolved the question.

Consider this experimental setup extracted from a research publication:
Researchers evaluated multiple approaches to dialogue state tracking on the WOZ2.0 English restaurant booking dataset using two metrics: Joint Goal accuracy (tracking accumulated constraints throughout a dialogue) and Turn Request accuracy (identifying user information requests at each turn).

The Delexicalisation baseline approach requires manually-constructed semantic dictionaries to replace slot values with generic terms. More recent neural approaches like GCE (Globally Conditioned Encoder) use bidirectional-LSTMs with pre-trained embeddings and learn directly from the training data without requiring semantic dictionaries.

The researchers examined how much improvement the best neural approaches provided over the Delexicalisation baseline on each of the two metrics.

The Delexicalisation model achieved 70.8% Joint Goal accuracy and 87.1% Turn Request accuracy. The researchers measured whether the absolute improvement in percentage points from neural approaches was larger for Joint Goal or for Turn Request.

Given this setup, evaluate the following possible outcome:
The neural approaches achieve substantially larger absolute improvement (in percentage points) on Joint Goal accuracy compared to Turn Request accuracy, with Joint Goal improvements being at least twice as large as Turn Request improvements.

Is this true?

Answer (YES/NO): NO